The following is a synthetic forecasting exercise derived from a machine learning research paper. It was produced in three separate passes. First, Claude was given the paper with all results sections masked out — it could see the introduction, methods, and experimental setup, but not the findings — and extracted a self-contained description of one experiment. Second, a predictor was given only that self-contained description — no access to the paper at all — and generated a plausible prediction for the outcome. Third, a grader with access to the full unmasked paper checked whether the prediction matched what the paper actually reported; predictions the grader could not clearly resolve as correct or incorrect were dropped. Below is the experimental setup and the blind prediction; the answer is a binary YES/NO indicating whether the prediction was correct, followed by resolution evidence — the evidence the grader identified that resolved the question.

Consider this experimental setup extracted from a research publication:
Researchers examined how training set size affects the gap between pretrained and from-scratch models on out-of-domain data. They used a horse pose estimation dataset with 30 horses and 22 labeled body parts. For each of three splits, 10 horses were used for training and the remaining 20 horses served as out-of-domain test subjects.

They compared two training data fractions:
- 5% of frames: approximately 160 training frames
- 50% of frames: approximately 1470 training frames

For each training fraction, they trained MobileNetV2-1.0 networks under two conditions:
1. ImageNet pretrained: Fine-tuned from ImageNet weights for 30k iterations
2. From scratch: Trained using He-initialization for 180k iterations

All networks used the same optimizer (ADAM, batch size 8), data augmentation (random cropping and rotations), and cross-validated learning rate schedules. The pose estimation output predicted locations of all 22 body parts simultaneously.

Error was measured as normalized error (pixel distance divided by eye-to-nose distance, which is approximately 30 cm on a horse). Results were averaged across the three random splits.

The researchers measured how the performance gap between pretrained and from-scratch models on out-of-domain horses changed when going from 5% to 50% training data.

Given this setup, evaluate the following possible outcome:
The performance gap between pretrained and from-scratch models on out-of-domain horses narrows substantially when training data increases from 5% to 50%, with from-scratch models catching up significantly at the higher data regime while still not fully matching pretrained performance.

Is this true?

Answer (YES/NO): NO